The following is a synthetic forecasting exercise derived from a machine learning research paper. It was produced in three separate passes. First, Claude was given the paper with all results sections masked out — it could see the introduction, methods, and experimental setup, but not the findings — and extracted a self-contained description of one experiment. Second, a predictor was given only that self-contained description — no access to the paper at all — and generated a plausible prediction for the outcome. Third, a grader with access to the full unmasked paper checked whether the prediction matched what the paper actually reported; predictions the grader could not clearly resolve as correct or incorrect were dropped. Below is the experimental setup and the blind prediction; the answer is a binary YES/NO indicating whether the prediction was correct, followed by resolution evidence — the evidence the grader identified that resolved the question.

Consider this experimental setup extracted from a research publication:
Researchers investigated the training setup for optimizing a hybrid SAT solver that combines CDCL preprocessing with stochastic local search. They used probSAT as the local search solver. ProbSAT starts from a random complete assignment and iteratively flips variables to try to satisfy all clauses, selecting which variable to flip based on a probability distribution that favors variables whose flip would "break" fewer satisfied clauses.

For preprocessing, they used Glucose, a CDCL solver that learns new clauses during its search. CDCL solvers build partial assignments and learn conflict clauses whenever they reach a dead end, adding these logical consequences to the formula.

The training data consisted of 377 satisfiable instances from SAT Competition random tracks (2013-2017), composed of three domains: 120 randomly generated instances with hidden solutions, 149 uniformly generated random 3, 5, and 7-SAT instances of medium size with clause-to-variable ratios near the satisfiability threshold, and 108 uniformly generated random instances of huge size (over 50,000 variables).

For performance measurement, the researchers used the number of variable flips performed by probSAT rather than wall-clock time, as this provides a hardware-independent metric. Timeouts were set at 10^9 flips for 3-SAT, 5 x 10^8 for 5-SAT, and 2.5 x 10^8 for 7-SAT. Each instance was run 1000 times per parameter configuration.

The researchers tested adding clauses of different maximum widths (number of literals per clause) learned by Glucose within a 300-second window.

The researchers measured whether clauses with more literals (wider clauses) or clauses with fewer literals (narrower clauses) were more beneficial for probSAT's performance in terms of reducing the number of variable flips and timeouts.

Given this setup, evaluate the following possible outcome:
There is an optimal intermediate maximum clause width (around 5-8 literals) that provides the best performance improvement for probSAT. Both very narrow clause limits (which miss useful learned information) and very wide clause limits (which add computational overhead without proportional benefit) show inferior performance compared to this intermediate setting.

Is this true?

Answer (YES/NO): NO